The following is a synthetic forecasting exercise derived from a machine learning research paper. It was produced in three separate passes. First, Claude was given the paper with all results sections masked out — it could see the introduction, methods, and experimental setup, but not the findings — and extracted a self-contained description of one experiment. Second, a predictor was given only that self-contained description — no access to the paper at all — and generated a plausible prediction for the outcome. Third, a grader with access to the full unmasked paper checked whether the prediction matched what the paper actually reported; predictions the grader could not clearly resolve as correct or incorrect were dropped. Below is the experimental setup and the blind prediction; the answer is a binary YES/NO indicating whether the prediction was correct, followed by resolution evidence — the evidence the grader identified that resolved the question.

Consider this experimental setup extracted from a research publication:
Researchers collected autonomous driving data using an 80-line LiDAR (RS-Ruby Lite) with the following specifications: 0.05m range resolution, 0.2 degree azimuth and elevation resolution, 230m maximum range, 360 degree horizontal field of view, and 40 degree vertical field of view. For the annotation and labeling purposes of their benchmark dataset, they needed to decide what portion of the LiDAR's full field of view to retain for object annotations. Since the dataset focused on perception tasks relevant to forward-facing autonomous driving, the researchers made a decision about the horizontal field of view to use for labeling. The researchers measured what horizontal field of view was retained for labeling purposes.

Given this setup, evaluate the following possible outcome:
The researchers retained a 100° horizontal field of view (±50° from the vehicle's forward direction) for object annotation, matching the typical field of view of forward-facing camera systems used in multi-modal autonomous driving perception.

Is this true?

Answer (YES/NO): NO